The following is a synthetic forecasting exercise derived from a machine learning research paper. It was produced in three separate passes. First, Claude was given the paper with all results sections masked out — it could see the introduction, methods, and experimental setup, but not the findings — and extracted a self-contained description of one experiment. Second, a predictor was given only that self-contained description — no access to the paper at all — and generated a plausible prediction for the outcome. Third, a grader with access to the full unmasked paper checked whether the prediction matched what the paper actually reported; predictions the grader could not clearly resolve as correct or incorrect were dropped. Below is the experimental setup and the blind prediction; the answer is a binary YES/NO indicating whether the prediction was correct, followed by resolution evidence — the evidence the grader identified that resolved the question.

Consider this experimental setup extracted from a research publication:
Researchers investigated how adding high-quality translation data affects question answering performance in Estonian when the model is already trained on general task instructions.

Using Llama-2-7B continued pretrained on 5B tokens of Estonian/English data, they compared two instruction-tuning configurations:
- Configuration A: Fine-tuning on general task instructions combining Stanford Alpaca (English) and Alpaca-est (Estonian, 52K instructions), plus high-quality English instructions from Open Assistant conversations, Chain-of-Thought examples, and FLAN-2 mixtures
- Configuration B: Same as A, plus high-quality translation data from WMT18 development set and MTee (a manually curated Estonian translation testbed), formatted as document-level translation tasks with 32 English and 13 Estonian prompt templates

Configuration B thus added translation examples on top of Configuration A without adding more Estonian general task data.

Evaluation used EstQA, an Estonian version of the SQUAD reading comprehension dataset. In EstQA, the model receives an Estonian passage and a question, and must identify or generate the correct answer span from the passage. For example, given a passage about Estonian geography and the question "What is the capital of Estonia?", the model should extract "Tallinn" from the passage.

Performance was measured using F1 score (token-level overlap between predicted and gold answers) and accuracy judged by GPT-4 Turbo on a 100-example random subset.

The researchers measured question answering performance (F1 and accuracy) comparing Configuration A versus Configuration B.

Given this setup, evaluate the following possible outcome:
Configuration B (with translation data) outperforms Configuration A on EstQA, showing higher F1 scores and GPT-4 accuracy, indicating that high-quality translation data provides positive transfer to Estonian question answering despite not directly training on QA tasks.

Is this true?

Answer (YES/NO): YES